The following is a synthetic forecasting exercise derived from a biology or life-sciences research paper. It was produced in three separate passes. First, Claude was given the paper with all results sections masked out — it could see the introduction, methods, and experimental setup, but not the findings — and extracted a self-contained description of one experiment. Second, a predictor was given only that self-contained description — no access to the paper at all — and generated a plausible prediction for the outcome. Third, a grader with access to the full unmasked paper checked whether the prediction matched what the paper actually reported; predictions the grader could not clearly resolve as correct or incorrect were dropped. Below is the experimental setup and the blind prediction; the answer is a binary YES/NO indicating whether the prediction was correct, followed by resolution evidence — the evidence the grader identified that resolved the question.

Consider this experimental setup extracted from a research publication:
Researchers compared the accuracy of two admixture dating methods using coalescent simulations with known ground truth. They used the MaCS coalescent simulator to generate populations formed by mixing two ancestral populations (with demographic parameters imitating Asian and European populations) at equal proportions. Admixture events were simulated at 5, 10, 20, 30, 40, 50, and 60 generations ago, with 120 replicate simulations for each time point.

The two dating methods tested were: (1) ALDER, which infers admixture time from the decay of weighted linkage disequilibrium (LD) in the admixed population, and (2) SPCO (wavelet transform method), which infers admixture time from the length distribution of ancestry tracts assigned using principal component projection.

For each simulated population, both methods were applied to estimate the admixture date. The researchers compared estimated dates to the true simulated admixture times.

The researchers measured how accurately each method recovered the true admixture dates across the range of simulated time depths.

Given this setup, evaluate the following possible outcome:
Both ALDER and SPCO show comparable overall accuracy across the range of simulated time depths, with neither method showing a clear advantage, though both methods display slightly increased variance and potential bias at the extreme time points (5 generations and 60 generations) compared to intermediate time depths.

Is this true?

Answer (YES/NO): NO